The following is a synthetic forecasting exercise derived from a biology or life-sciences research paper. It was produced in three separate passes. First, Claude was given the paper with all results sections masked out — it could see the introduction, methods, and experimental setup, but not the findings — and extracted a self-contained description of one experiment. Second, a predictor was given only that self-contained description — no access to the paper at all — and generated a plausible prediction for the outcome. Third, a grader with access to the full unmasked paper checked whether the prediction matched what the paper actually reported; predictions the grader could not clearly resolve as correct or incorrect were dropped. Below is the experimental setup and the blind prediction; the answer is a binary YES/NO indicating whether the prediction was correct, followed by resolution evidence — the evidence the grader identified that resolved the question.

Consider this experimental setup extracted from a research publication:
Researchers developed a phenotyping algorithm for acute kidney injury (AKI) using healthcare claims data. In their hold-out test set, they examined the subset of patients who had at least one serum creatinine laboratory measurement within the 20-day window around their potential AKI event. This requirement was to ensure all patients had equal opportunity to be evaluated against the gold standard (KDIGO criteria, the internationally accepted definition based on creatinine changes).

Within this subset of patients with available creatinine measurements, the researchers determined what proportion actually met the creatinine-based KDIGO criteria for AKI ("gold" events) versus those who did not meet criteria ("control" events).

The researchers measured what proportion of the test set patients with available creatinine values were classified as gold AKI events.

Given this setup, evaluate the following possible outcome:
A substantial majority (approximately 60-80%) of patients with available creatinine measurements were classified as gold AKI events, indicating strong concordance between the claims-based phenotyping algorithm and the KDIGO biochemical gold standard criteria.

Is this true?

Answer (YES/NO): NO